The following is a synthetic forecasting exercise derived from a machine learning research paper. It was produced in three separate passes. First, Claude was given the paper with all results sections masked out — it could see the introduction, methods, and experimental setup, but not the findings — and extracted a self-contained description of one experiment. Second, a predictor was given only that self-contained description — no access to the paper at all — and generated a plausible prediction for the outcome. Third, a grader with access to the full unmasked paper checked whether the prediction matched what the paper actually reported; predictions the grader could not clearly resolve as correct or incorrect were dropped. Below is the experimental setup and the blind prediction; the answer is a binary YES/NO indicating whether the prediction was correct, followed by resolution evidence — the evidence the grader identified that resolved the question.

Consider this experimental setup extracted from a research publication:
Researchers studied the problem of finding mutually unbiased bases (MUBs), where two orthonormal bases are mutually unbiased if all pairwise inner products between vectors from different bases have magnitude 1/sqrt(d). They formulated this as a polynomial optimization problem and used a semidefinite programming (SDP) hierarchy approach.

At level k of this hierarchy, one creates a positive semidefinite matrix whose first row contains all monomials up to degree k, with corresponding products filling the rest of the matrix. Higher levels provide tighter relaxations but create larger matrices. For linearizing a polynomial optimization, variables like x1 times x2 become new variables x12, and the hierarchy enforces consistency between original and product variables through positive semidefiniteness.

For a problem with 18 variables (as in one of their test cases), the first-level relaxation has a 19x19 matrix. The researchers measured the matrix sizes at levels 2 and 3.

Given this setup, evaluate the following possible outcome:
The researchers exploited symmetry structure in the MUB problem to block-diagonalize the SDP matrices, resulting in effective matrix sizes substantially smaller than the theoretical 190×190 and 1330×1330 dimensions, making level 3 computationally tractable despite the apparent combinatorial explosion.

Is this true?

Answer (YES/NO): NO